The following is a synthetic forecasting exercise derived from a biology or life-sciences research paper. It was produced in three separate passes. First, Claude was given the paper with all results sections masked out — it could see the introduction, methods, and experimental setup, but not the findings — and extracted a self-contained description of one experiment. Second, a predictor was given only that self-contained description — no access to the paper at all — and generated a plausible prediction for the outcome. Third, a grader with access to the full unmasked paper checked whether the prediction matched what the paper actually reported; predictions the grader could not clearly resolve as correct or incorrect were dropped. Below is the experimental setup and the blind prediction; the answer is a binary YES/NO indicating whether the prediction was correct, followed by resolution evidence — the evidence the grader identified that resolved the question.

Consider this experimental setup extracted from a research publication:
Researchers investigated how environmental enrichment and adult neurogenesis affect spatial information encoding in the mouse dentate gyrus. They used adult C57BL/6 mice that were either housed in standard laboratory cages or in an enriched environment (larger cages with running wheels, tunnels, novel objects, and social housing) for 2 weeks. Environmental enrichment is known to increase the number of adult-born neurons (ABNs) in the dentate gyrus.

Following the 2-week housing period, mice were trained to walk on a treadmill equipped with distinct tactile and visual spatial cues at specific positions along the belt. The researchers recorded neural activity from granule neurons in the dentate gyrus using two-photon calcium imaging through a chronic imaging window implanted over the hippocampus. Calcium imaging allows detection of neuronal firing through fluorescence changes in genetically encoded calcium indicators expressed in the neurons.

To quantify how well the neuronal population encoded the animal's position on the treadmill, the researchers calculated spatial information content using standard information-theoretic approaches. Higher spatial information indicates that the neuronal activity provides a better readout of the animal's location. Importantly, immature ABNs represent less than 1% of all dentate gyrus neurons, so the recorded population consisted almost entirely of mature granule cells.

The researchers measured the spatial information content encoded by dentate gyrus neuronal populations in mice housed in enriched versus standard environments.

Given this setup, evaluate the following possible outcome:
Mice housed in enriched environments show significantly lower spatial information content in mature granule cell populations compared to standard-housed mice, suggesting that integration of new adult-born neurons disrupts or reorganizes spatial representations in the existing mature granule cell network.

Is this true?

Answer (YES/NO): NO